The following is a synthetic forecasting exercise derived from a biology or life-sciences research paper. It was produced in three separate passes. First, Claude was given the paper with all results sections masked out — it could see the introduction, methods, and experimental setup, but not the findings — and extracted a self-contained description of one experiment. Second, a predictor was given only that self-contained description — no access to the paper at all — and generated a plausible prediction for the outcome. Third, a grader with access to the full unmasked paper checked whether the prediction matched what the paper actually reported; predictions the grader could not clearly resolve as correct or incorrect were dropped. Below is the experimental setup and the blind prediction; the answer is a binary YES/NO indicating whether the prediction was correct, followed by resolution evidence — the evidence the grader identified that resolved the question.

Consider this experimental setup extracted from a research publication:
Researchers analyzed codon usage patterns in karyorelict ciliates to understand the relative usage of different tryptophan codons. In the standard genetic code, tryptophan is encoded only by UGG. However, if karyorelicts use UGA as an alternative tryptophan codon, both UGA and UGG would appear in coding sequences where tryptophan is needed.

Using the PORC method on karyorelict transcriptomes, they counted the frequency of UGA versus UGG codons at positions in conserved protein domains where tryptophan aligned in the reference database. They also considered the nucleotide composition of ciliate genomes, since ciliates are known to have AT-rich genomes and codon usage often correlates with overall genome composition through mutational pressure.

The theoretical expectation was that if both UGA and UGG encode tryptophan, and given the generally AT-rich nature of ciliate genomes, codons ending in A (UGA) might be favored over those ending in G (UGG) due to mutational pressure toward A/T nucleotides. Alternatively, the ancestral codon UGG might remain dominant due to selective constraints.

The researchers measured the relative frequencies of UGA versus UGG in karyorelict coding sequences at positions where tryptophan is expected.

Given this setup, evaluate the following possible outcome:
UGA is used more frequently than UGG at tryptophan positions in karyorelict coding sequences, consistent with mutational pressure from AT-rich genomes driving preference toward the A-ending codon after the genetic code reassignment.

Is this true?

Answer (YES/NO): NO